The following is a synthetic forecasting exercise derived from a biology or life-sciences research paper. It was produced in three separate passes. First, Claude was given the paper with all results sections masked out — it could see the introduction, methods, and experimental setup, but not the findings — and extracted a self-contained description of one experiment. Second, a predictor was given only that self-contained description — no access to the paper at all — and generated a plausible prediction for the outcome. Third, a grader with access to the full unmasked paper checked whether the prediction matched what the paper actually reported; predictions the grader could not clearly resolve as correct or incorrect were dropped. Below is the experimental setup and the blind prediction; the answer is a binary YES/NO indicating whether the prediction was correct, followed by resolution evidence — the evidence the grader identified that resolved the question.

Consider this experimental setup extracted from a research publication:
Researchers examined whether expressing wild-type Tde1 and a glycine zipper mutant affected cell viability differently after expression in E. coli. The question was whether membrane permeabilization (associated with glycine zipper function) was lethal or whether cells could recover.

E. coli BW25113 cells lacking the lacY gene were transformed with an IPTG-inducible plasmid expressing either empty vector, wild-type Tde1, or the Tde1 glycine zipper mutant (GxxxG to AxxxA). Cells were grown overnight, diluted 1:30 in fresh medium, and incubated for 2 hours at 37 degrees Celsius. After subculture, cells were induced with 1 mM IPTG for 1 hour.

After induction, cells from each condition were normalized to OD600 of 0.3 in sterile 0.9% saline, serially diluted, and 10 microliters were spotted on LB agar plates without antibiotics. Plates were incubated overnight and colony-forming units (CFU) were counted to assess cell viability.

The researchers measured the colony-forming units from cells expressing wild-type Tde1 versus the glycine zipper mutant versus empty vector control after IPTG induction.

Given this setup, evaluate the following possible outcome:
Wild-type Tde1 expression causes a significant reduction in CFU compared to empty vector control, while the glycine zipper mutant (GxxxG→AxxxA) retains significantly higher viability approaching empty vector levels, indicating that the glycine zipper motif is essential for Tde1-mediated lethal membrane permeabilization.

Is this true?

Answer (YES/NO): NO